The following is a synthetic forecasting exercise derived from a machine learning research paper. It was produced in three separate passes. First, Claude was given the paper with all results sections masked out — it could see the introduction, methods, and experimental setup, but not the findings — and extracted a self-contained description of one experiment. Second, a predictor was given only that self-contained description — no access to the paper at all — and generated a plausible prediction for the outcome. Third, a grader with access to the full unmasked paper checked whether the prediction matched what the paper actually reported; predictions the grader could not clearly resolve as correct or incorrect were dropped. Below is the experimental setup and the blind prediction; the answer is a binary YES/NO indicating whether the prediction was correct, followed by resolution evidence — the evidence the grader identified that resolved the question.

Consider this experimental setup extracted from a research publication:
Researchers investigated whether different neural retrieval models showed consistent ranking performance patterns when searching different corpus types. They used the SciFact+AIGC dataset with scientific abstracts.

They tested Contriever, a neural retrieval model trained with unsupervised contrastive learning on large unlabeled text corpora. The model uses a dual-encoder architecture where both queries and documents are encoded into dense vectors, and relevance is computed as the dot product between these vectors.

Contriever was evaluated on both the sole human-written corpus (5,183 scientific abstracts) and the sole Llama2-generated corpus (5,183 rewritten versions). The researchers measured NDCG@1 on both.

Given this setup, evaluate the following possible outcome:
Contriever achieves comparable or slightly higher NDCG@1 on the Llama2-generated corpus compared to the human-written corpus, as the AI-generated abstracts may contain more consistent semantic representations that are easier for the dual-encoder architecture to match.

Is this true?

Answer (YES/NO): YES